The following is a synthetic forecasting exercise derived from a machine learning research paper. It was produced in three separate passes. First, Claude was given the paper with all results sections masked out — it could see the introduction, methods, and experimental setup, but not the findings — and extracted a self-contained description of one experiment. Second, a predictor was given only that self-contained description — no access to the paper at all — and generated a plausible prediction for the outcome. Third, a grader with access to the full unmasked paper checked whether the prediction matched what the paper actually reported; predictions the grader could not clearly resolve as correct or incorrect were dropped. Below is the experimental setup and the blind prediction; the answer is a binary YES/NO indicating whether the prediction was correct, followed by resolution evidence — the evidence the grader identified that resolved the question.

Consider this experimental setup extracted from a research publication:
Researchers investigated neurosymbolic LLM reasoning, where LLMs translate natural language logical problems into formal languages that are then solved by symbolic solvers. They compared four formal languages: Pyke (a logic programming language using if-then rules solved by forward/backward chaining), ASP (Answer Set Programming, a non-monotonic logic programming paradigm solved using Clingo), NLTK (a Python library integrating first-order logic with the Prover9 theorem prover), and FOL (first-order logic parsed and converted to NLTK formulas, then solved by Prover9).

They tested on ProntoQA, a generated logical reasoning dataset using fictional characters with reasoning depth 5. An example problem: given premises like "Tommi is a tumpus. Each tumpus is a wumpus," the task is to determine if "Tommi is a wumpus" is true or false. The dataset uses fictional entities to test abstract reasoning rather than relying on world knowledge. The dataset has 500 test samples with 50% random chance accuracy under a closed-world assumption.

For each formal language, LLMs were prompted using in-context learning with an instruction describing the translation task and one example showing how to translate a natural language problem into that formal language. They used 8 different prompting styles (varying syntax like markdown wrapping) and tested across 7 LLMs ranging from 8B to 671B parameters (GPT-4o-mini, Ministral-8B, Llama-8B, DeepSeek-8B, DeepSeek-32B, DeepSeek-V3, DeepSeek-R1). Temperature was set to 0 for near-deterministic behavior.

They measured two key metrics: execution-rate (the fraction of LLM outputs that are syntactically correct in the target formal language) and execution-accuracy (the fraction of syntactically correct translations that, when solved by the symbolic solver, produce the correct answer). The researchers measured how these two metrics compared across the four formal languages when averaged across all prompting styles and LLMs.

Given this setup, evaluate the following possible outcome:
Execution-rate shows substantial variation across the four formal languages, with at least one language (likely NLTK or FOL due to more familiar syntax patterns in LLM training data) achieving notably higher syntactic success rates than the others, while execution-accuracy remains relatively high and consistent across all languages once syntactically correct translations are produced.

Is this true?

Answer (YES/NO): NO